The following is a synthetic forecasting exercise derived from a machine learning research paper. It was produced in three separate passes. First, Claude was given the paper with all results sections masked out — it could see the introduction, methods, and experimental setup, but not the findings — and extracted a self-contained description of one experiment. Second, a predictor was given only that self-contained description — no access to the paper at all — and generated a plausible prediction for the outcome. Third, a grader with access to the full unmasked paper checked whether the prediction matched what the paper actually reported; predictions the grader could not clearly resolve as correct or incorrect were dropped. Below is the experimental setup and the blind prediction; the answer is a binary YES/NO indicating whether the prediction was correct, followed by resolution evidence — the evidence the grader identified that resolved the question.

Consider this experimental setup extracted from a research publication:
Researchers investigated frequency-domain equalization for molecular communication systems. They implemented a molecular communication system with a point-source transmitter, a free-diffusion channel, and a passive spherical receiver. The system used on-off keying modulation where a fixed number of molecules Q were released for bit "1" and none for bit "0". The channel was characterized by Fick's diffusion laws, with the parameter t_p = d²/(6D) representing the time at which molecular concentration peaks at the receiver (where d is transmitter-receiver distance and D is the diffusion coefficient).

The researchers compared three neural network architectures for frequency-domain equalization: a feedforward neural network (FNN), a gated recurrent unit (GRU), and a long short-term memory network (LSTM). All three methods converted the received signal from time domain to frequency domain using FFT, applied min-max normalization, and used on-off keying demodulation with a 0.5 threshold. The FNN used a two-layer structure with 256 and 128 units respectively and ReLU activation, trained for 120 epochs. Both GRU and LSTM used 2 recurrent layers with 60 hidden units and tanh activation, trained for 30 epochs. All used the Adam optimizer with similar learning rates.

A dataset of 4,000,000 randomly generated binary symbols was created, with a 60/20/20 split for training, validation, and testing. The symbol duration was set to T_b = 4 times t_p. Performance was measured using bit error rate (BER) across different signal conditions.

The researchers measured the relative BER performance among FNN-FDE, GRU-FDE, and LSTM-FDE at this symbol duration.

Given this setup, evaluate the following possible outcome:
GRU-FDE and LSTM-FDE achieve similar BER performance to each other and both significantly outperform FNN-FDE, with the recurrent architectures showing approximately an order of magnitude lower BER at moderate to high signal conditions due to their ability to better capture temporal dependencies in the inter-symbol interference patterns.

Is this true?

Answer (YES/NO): NO